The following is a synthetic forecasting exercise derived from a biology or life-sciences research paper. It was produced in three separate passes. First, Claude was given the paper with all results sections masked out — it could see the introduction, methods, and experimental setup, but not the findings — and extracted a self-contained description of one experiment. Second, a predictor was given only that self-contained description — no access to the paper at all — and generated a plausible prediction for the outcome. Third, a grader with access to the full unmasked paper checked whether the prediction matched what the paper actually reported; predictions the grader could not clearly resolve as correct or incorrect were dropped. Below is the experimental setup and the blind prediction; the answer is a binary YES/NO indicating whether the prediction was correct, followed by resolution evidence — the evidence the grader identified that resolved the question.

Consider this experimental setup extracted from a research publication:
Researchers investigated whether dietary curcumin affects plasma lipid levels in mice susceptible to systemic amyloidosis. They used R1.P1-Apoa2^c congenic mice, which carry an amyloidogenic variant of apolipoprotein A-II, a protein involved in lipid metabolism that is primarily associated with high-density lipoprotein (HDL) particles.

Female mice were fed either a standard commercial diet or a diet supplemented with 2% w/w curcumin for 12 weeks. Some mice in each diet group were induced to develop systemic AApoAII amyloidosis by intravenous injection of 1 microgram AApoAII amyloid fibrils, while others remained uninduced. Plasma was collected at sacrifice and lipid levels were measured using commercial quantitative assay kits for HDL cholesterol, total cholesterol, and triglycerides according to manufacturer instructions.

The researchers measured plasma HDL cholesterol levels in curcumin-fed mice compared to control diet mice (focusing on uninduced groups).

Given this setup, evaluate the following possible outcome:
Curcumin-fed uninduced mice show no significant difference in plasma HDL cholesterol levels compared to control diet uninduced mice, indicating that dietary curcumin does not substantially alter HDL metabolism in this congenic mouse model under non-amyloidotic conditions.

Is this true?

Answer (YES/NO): NO